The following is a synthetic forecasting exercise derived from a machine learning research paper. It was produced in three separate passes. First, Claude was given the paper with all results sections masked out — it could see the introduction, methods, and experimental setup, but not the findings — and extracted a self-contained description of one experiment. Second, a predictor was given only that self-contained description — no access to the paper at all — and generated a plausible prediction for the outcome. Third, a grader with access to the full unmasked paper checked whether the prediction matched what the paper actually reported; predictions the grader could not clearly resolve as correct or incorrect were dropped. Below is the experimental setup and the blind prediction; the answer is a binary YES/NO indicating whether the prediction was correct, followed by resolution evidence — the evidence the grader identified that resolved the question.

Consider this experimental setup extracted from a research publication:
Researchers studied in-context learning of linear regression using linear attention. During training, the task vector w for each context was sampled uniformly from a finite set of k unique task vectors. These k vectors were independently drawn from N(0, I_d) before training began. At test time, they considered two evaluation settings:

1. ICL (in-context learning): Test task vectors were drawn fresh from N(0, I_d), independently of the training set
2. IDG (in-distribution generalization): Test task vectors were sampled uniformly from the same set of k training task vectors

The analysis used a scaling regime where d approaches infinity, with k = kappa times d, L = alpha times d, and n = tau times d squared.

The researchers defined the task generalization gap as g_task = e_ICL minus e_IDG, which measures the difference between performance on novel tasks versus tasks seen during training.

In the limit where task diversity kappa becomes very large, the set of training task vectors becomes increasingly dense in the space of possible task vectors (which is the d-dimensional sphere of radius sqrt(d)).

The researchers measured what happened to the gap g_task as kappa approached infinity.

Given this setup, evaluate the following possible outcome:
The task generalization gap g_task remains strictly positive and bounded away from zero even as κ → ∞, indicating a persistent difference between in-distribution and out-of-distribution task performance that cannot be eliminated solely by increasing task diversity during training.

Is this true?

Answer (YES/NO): NO